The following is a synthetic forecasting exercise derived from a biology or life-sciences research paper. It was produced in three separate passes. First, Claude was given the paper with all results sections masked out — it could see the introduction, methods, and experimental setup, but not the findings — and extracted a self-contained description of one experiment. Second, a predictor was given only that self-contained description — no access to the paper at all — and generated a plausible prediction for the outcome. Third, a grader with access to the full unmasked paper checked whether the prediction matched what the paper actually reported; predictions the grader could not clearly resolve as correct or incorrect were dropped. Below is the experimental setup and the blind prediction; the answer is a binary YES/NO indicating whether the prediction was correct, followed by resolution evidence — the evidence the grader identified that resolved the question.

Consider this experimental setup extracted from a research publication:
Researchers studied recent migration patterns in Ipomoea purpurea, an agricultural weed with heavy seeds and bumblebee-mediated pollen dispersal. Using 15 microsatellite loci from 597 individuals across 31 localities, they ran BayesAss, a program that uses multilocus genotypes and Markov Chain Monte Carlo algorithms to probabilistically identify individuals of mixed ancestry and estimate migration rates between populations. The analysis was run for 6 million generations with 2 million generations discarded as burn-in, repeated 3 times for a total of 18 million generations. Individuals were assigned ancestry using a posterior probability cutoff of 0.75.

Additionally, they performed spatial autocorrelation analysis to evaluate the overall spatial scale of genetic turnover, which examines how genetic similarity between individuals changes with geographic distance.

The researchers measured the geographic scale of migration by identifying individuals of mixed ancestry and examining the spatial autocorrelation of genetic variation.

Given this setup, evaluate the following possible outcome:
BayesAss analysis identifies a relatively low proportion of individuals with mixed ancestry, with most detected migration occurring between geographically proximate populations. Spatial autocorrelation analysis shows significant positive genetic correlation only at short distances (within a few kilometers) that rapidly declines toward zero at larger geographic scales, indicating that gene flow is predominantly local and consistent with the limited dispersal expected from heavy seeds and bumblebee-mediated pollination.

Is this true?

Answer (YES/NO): NO